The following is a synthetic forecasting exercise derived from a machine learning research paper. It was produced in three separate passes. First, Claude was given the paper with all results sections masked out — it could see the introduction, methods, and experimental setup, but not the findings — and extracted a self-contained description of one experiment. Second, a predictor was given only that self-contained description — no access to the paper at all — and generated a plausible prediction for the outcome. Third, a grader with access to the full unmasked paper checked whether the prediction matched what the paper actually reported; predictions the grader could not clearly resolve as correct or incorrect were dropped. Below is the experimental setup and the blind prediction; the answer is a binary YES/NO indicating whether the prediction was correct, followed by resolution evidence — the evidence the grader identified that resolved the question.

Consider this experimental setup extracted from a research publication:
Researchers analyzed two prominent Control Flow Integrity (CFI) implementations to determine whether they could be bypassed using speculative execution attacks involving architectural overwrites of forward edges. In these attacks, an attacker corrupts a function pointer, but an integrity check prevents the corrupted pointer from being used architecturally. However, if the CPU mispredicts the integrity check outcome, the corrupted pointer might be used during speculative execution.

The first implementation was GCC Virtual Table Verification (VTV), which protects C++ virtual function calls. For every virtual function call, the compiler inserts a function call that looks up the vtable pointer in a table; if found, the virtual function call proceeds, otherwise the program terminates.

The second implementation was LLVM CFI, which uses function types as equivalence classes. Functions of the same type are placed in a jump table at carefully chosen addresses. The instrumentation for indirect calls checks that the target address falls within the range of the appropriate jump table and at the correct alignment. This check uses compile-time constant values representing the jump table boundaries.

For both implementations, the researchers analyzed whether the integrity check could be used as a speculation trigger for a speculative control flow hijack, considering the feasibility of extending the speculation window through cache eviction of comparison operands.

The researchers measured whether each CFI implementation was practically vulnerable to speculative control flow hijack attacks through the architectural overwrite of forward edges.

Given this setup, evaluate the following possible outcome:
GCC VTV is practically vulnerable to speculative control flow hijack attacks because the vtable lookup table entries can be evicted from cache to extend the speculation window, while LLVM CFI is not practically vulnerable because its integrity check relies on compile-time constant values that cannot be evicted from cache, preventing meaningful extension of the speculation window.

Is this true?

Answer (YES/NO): YES